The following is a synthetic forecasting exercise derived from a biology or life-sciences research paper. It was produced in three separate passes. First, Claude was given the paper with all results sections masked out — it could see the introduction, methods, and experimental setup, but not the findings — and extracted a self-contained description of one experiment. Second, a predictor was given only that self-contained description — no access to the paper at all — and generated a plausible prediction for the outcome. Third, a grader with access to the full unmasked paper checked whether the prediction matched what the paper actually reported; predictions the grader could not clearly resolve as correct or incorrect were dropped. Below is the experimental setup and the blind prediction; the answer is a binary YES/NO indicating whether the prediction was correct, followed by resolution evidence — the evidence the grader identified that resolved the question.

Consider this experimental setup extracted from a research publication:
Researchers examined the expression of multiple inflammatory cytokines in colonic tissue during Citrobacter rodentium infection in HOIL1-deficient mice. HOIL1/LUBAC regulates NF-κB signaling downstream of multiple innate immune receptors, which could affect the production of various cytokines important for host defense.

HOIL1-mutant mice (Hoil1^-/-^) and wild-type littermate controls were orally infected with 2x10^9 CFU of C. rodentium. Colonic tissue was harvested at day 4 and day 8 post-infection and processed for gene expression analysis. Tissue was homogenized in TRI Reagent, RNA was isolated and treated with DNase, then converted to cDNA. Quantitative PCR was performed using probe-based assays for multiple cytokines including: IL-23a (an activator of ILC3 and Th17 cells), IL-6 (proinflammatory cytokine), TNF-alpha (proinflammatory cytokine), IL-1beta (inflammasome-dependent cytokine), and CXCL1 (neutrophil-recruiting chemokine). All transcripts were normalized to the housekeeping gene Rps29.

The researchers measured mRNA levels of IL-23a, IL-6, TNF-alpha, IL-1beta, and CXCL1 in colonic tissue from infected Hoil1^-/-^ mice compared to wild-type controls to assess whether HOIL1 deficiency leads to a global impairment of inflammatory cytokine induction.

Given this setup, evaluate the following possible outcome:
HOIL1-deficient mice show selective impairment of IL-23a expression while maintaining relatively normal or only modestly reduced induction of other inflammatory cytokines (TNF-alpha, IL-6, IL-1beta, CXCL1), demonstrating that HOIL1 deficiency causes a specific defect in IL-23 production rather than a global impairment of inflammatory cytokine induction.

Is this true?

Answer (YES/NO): NO